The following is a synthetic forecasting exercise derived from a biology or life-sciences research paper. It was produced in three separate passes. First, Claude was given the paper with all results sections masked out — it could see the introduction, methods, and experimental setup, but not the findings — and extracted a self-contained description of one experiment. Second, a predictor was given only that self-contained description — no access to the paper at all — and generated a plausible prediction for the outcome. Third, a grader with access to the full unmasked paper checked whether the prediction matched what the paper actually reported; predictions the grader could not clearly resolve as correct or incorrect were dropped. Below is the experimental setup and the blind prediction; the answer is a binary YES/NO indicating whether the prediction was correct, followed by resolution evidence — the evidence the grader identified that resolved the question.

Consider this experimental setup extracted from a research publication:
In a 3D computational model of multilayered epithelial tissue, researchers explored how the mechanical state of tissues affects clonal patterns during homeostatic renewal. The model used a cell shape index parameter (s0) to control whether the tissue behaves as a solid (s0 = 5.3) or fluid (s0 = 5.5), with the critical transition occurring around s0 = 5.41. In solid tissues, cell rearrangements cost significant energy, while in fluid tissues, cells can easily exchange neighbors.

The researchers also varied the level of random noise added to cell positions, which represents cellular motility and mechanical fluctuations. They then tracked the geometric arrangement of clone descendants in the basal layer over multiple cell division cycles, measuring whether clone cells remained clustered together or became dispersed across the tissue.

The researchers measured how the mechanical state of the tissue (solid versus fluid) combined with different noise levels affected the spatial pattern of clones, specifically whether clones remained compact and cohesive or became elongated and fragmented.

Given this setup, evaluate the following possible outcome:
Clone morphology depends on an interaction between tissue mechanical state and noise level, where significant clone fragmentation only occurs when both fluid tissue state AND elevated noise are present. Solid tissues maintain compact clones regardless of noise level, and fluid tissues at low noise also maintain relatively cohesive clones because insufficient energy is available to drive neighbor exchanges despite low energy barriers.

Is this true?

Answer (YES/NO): NO